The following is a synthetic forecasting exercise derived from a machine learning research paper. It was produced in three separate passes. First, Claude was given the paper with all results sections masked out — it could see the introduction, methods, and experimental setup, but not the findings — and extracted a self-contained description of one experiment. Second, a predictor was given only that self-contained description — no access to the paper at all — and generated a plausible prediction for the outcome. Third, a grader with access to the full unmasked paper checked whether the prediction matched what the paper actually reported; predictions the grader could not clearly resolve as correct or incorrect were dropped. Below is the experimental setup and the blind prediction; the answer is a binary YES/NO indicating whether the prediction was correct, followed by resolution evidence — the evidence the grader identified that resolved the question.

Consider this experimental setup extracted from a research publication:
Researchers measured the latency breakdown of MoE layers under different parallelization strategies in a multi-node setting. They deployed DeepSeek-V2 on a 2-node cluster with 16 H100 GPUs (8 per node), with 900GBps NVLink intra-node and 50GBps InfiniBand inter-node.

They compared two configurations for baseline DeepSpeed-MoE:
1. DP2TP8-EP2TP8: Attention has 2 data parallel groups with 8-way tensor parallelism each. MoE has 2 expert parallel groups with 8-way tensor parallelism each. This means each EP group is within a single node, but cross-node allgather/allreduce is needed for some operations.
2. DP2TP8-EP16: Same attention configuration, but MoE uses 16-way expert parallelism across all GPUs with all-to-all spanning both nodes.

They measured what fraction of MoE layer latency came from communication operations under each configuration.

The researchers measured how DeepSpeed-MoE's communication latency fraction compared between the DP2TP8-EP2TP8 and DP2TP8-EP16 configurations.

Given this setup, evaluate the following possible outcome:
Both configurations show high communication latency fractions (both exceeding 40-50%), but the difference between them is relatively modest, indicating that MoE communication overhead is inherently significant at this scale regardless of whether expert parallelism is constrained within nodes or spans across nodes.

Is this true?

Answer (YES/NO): NO